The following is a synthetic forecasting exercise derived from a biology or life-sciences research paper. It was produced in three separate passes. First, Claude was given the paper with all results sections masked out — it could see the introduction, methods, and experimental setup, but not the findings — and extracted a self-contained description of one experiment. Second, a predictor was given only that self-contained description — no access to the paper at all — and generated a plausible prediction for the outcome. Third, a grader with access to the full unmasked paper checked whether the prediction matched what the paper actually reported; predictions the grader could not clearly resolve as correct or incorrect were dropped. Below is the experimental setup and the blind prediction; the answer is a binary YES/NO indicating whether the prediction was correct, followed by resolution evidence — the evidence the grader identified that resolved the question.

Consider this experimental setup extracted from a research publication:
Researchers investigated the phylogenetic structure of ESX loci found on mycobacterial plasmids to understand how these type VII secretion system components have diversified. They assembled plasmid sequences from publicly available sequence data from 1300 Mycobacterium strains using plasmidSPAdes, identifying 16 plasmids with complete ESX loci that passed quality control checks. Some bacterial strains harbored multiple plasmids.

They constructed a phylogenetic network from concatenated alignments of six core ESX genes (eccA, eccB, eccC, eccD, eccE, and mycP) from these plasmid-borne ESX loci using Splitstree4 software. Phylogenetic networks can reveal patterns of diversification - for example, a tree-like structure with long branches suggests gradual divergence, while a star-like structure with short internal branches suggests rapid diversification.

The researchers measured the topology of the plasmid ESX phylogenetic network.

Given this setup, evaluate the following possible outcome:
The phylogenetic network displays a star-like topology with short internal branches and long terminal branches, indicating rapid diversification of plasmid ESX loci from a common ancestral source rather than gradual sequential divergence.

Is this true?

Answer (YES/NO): YES